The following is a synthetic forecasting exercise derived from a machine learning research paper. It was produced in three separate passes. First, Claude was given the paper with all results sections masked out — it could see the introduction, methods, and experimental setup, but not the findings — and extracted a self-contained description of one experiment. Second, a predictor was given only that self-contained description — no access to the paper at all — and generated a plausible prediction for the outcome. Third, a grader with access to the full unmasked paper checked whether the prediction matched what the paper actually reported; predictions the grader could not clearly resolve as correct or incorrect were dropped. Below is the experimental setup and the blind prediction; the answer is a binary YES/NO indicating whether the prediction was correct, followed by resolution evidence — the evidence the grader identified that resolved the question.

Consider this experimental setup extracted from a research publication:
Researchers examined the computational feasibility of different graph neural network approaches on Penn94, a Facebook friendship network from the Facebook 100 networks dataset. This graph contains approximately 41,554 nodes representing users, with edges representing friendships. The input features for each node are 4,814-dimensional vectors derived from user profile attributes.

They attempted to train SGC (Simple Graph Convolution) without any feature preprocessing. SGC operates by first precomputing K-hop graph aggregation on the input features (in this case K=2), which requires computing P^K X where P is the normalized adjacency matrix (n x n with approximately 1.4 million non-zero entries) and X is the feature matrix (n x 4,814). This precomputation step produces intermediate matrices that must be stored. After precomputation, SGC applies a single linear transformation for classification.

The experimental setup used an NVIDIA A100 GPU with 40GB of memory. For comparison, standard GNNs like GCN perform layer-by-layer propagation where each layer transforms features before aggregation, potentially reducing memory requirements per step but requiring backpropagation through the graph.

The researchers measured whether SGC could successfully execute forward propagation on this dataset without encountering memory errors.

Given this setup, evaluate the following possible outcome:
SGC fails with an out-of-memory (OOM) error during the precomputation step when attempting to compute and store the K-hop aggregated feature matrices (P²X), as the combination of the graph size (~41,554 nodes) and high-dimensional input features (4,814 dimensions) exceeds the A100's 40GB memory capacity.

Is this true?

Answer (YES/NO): YES